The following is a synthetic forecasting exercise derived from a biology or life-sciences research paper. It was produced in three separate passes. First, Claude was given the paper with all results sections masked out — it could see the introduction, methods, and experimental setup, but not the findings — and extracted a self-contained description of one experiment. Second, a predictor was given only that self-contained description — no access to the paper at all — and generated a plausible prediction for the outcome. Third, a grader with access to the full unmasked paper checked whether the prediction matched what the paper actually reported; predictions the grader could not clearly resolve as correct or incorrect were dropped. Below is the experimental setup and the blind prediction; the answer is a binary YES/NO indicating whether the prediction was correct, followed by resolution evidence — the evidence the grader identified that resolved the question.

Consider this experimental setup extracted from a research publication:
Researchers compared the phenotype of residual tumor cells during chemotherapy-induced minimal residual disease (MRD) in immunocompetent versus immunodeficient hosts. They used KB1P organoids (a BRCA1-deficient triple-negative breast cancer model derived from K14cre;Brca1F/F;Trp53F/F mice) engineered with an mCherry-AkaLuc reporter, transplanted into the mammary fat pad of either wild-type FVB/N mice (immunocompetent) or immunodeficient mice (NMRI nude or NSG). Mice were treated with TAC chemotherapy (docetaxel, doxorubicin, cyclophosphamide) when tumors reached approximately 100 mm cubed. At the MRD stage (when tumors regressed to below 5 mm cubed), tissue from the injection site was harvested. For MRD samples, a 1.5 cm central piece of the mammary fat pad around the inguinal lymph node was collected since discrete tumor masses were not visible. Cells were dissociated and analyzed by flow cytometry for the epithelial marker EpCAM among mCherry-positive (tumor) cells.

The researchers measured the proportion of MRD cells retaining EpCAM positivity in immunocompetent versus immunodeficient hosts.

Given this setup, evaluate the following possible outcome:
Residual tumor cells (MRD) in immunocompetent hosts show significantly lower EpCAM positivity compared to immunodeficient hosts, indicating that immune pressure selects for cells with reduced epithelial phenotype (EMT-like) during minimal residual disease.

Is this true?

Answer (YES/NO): YES